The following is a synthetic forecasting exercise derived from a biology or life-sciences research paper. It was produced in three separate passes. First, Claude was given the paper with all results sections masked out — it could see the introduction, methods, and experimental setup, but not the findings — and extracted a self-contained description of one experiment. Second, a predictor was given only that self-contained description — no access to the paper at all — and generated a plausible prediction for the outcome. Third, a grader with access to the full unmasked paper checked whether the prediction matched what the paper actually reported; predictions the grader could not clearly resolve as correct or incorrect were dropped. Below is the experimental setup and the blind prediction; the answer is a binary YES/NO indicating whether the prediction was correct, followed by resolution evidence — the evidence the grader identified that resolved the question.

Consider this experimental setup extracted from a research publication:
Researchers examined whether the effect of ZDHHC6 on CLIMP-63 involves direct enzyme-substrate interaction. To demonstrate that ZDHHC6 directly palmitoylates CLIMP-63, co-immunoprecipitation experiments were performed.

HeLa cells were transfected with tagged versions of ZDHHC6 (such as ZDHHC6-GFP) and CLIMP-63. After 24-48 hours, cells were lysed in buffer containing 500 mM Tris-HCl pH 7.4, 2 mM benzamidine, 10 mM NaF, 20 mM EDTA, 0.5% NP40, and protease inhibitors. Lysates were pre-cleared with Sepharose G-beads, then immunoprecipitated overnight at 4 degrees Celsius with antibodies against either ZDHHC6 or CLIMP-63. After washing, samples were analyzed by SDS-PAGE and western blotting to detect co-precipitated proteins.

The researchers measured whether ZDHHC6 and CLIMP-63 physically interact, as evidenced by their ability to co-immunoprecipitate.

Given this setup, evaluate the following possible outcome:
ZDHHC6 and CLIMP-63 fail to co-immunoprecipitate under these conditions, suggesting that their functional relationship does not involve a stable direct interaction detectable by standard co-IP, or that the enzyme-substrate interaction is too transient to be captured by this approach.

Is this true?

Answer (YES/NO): NO